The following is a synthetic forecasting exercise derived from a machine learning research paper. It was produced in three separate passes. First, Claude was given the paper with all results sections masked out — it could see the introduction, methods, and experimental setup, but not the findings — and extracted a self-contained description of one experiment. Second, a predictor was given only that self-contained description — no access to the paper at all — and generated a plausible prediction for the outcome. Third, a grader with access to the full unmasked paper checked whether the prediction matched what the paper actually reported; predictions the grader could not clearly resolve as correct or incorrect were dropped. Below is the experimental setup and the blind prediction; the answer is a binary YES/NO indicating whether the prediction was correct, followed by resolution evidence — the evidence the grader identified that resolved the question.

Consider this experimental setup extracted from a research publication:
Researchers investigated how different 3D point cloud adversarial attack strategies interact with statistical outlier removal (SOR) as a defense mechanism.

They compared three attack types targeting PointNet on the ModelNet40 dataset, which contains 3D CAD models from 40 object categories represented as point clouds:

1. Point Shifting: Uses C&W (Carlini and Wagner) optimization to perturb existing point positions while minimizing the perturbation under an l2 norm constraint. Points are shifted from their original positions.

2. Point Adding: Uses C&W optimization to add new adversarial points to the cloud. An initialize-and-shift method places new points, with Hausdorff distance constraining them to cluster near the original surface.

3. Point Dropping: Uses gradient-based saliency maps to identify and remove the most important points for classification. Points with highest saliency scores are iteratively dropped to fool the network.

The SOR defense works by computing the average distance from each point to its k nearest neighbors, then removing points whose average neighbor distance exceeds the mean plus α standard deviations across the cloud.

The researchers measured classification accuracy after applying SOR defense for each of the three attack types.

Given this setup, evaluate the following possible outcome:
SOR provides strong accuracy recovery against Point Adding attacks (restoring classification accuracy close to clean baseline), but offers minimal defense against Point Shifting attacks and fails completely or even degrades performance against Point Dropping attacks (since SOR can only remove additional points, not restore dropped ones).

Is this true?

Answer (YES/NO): NO